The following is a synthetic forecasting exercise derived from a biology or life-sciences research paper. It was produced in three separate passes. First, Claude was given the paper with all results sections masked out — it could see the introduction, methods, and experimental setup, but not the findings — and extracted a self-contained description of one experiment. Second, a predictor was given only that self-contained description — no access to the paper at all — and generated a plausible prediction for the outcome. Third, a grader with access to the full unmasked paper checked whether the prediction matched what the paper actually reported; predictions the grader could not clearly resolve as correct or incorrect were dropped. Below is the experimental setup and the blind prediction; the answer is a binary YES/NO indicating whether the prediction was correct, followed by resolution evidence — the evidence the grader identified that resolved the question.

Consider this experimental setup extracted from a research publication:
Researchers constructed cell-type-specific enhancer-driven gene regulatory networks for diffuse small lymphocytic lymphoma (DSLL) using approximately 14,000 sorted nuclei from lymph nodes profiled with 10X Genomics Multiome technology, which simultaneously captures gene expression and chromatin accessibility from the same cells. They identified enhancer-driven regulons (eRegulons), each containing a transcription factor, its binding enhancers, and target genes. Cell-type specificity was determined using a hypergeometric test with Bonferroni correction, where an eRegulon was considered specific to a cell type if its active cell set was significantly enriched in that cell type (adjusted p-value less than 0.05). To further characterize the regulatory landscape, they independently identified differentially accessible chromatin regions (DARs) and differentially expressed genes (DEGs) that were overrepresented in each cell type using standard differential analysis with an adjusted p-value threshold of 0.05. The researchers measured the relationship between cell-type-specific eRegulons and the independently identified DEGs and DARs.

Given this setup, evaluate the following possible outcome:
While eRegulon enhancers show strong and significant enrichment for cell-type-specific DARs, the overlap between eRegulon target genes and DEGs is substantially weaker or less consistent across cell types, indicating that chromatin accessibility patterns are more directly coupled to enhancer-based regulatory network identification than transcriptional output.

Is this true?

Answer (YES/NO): NO